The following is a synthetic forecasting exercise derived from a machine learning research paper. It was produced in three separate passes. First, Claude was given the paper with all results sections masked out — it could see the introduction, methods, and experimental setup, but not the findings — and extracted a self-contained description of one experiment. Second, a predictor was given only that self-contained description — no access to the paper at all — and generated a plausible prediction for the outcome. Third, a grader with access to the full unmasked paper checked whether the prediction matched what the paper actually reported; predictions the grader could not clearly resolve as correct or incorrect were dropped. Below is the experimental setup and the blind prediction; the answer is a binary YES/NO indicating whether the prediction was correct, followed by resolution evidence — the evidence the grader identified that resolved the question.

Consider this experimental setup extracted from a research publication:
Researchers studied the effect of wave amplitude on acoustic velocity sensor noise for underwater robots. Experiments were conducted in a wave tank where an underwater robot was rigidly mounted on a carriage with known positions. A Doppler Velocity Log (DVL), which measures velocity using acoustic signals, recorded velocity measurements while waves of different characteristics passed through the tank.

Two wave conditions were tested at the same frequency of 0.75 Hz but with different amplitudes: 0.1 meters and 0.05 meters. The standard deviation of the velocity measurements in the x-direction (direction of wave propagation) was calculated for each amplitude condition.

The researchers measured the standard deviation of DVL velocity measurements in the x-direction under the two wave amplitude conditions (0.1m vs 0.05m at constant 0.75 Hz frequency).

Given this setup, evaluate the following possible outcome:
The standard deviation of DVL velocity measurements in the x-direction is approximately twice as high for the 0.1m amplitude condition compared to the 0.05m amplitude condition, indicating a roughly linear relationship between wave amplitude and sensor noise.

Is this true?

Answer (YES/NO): NO